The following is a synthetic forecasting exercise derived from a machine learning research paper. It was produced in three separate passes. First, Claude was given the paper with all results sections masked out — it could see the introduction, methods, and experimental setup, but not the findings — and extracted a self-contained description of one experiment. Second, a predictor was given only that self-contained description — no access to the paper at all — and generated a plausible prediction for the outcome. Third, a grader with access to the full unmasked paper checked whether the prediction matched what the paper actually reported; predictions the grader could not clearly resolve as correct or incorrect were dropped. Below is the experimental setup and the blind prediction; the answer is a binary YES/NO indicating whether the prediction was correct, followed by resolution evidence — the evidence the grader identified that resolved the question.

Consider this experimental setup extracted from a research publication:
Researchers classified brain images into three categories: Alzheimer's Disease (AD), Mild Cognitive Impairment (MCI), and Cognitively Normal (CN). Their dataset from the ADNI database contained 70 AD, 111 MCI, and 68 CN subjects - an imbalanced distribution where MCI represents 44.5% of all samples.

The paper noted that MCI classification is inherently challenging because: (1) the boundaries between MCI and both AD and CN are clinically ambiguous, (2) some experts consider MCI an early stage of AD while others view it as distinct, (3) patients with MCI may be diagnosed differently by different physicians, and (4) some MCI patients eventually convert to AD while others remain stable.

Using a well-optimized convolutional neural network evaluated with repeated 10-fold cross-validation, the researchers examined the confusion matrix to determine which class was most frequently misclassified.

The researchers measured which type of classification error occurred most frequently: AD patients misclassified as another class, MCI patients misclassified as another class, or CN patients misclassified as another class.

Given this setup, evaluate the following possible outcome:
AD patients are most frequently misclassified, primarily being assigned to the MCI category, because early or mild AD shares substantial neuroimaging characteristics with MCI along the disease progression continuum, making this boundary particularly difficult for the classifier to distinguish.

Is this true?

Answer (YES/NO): NO